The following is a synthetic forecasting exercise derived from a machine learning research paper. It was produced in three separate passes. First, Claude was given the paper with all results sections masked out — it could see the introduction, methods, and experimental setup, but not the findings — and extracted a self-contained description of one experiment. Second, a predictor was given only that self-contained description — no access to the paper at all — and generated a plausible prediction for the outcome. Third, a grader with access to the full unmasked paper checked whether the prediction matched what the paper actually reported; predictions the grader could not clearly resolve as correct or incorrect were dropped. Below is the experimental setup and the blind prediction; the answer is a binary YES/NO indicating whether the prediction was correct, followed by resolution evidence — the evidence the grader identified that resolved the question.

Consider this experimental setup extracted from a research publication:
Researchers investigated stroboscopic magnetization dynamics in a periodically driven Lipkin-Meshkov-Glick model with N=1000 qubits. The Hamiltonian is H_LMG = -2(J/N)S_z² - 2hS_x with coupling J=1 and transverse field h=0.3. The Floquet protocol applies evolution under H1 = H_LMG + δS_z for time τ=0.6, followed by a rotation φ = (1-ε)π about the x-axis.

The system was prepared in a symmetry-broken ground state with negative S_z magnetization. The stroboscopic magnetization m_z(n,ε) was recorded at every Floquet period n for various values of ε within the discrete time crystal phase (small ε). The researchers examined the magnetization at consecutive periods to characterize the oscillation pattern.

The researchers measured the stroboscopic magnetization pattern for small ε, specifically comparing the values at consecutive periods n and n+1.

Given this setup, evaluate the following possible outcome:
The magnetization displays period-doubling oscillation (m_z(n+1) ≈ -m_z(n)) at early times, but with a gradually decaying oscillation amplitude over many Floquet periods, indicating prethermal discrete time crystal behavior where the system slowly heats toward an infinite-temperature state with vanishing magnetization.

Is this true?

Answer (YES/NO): NO